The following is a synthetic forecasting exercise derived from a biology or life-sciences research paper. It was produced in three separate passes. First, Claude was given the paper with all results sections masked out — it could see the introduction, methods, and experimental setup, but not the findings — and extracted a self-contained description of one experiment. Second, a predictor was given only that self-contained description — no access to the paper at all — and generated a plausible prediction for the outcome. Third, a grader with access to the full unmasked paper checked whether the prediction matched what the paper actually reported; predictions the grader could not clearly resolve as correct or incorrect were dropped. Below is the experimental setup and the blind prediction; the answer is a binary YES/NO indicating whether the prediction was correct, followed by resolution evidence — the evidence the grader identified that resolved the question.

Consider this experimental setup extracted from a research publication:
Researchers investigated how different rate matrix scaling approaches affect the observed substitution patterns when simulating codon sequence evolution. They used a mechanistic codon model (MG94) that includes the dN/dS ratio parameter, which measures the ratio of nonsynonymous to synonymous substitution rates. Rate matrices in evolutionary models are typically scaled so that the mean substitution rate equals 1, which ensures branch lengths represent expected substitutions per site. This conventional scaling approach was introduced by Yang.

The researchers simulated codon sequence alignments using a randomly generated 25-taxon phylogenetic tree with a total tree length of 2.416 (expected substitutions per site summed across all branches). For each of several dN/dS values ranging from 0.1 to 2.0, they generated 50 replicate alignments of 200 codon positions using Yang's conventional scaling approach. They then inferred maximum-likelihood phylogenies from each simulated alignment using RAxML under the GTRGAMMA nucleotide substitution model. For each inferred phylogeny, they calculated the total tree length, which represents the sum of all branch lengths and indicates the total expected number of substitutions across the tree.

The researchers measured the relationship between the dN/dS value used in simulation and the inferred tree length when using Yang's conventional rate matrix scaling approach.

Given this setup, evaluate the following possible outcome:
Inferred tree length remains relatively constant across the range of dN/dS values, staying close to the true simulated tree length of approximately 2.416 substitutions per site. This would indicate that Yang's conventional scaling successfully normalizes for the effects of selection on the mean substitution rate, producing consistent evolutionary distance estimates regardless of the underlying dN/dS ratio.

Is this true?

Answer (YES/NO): NO